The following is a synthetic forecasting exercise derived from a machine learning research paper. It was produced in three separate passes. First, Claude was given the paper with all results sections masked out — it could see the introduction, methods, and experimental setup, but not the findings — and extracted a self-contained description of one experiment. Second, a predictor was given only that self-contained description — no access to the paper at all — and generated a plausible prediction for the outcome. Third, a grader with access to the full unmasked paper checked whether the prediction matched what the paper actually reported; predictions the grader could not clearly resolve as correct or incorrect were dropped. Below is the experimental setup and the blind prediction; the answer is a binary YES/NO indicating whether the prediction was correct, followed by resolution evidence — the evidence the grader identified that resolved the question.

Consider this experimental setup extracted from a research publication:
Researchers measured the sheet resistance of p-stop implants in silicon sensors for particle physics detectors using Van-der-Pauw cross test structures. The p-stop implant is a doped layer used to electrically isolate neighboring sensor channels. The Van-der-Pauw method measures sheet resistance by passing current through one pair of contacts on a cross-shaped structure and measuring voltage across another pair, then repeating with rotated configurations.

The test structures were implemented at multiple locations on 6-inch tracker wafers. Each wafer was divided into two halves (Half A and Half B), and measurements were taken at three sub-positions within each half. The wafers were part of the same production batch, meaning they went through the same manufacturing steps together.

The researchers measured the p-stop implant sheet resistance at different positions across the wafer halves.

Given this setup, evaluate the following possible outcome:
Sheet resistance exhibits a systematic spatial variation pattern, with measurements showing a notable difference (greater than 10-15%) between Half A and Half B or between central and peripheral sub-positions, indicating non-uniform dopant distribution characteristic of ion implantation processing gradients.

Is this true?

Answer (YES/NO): YES